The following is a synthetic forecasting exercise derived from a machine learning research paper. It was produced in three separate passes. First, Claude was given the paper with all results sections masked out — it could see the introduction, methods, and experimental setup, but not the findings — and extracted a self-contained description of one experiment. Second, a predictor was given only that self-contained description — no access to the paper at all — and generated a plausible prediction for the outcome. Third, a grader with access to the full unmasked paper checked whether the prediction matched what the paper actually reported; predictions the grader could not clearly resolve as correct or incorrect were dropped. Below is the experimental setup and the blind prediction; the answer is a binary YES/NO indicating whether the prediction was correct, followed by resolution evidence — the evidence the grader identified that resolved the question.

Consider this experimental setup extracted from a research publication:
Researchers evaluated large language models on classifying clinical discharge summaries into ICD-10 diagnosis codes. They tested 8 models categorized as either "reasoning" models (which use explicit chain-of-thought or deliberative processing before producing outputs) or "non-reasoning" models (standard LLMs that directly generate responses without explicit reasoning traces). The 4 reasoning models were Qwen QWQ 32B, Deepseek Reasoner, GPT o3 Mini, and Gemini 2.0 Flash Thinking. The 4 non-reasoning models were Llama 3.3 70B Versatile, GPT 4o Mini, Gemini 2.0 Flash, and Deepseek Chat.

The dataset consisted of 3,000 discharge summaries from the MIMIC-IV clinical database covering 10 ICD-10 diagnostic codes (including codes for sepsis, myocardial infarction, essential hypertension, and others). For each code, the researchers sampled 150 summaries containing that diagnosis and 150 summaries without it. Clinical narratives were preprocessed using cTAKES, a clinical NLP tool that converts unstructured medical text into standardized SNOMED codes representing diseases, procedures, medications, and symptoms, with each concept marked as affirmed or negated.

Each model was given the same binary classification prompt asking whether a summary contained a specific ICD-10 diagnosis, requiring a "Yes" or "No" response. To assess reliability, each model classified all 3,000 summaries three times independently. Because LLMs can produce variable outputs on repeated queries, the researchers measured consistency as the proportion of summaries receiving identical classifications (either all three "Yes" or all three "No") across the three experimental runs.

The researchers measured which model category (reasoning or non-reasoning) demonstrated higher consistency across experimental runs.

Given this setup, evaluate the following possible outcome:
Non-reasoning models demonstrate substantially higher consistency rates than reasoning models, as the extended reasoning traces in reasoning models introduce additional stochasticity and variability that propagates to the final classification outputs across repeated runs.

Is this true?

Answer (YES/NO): YES